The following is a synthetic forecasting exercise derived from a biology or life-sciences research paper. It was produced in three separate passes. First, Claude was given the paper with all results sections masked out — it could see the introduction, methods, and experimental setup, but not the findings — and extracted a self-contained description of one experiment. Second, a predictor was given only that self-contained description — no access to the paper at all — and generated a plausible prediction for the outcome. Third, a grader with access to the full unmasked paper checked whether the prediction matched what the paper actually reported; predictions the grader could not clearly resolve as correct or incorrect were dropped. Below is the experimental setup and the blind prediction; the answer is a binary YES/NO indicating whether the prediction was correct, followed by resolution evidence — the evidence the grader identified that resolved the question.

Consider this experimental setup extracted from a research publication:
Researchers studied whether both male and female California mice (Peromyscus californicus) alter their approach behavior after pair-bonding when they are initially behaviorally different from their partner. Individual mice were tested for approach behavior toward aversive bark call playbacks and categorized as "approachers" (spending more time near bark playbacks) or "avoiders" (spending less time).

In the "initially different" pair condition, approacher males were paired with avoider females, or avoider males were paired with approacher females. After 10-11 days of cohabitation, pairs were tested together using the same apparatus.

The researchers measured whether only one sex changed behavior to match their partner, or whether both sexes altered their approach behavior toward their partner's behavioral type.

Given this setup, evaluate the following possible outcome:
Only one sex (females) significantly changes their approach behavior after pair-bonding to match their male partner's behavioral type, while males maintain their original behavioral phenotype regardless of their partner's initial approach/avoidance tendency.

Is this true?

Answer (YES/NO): NO